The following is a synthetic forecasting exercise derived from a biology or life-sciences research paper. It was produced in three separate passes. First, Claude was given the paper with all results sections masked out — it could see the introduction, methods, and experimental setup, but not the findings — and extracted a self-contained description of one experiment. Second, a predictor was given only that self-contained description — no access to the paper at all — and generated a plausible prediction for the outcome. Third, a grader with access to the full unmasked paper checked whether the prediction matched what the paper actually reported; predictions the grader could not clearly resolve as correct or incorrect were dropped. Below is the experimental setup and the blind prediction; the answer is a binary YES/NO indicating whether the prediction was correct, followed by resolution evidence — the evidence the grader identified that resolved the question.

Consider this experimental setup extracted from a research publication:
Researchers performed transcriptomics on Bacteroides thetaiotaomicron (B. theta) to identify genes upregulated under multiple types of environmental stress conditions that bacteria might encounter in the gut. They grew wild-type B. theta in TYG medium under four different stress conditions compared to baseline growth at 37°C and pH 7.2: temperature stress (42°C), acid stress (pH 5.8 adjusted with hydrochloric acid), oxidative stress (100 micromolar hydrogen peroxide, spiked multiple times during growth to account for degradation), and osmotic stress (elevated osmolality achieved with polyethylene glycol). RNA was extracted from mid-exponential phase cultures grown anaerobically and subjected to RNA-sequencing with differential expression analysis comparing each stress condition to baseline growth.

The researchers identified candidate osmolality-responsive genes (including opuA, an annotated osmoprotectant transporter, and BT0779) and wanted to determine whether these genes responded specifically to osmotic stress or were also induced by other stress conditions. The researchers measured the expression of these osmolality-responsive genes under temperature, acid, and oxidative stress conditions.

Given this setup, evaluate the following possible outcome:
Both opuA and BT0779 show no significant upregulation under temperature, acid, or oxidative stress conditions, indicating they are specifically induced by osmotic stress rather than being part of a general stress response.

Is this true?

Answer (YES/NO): YES